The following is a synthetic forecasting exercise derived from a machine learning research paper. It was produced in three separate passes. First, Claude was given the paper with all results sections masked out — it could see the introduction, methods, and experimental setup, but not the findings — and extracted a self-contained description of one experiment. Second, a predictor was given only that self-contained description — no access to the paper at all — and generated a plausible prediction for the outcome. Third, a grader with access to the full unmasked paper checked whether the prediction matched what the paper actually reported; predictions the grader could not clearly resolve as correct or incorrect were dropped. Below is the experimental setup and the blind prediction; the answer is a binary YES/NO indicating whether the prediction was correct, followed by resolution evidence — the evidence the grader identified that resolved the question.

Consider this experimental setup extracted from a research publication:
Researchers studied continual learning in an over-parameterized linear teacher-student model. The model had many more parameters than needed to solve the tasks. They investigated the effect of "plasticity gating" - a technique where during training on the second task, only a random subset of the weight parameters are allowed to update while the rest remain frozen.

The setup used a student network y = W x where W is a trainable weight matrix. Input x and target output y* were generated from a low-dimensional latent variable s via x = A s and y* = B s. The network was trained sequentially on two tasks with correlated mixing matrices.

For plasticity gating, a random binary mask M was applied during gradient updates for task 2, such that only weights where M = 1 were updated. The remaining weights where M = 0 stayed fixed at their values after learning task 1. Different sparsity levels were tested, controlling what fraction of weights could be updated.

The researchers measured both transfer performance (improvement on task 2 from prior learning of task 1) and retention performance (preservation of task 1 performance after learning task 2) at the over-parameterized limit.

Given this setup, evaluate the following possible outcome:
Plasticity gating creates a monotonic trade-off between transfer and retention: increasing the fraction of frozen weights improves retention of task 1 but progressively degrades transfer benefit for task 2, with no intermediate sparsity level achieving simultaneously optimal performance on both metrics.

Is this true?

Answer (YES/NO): NO